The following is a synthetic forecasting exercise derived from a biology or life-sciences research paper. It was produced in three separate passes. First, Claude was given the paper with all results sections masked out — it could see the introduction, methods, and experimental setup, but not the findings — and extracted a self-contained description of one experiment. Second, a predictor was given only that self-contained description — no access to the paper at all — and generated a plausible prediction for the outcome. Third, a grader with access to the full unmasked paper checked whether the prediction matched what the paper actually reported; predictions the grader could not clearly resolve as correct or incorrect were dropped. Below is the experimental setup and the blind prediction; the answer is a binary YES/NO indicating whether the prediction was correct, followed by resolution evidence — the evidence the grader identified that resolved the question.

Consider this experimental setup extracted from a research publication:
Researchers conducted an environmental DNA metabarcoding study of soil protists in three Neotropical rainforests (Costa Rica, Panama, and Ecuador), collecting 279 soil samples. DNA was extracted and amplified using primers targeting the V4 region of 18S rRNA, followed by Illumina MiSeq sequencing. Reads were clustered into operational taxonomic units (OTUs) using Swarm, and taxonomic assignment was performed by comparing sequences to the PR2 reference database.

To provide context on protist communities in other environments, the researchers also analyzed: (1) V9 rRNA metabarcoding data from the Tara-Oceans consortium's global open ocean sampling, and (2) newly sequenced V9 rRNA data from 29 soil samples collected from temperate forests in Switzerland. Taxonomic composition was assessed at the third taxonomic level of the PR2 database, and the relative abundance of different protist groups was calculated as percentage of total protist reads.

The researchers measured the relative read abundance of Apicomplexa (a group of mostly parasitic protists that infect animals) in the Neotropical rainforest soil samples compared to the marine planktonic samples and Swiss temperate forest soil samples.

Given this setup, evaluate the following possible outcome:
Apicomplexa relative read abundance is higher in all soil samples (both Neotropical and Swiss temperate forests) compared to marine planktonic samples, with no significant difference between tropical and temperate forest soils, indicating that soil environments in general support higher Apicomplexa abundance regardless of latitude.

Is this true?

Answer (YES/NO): NO